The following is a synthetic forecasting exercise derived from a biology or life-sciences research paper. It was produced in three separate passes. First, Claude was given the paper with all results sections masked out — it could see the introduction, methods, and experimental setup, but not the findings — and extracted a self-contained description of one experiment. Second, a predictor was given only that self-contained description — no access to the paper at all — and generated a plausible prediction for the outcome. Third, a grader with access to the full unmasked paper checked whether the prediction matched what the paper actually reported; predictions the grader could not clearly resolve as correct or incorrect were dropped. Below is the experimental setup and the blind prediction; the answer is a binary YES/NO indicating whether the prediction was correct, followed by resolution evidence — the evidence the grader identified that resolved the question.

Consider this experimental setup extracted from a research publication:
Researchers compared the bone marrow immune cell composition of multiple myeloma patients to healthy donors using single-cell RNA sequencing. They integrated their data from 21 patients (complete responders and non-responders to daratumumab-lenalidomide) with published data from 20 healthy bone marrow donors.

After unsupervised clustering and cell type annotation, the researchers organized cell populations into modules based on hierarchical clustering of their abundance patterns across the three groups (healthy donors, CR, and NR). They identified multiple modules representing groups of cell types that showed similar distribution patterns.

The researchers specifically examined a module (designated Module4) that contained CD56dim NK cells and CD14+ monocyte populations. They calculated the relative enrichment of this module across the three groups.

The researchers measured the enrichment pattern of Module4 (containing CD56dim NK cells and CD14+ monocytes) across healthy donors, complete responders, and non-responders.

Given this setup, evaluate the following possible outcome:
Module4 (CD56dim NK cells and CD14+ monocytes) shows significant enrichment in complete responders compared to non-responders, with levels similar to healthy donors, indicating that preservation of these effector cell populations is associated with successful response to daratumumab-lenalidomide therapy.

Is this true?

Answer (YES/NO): NO